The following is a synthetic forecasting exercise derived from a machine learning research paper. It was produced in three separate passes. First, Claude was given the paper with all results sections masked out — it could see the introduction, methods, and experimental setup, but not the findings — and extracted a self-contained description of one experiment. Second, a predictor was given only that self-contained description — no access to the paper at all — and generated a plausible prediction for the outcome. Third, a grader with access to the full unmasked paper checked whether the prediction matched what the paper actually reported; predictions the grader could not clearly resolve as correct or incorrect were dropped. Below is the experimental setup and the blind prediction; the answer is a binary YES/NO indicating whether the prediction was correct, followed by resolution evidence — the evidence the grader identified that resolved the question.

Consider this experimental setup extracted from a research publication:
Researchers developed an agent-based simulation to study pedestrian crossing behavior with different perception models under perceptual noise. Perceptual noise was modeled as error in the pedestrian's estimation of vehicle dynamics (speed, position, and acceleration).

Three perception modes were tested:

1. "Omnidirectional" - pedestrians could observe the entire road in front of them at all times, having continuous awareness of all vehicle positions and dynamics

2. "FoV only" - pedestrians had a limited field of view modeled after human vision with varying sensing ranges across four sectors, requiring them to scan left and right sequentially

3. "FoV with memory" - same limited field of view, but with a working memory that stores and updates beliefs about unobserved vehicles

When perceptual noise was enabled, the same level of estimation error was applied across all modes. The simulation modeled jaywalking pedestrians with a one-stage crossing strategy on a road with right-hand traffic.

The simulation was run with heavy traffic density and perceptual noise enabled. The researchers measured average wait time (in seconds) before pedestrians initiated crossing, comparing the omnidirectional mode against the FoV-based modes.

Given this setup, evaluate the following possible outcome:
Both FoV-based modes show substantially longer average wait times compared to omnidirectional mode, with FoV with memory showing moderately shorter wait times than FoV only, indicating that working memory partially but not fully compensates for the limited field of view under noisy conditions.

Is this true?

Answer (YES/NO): NO